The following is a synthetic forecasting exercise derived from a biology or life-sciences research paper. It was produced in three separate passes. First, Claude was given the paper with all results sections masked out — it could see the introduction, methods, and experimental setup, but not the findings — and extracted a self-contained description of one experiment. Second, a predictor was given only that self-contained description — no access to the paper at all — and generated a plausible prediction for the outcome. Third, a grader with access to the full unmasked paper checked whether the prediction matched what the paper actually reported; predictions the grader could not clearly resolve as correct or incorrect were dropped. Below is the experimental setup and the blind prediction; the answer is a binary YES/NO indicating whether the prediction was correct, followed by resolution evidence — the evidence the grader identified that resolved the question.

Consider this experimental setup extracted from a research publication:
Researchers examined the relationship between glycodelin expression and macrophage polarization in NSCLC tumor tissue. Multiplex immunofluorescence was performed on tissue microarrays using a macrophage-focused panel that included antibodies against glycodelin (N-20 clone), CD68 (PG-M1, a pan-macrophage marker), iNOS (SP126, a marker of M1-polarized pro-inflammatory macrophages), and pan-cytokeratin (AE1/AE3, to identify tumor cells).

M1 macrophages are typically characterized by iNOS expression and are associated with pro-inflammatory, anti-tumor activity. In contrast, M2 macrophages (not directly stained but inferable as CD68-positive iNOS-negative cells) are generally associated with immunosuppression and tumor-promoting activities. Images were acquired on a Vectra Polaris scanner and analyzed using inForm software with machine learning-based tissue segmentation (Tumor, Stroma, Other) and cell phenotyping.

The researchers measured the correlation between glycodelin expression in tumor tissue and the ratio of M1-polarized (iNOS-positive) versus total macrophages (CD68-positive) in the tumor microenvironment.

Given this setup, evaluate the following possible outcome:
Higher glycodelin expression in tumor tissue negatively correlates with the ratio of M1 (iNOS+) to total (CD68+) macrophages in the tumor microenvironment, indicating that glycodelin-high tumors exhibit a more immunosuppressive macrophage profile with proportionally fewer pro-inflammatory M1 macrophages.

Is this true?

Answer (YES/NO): YES